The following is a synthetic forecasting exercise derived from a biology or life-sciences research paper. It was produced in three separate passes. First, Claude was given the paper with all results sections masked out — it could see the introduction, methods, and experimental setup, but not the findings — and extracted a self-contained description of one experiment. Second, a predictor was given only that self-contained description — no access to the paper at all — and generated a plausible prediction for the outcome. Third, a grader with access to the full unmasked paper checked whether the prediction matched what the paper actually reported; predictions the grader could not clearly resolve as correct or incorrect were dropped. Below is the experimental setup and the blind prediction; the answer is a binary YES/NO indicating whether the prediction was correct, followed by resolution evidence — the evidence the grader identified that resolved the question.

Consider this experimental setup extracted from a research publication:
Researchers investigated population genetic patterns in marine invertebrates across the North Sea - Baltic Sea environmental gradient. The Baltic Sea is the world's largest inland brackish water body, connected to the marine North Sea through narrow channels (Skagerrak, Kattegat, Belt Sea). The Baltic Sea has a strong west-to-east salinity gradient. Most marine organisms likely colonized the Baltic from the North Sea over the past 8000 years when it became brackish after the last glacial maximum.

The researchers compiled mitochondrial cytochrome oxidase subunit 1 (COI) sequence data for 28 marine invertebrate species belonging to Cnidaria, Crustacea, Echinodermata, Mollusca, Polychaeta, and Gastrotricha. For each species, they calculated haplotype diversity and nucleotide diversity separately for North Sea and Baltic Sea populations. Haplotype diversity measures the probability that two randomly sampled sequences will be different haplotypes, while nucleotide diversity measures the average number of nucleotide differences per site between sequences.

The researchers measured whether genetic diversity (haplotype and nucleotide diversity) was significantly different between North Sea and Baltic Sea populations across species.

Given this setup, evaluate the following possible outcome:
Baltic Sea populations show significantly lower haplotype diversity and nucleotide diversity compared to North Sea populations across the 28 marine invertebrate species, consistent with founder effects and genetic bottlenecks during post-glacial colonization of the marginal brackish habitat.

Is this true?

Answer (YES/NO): NO